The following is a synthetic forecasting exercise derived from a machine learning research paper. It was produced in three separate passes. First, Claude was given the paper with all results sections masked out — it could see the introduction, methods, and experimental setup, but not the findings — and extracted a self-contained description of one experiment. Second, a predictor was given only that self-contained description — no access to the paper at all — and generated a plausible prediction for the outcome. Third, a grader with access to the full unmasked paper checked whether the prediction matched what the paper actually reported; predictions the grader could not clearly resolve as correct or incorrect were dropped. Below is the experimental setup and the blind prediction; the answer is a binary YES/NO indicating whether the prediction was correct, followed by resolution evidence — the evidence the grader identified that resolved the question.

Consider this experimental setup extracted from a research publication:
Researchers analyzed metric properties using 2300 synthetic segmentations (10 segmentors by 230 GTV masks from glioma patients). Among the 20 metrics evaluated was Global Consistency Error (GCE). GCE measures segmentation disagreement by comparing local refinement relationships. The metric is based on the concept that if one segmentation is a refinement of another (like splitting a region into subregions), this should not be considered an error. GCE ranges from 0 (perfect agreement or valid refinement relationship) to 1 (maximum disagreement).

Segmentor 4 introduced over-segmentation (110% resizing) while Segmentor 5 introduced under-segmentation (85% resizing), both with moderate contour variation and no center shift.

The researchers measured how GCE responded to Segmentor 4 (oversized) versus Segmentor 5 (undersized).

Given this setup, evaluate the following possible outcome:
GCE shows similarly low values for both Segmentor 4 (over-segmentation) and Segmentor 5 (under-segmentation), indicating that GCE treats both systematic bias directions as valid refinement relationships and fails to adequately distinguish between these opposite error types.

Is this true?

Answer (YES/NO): NO